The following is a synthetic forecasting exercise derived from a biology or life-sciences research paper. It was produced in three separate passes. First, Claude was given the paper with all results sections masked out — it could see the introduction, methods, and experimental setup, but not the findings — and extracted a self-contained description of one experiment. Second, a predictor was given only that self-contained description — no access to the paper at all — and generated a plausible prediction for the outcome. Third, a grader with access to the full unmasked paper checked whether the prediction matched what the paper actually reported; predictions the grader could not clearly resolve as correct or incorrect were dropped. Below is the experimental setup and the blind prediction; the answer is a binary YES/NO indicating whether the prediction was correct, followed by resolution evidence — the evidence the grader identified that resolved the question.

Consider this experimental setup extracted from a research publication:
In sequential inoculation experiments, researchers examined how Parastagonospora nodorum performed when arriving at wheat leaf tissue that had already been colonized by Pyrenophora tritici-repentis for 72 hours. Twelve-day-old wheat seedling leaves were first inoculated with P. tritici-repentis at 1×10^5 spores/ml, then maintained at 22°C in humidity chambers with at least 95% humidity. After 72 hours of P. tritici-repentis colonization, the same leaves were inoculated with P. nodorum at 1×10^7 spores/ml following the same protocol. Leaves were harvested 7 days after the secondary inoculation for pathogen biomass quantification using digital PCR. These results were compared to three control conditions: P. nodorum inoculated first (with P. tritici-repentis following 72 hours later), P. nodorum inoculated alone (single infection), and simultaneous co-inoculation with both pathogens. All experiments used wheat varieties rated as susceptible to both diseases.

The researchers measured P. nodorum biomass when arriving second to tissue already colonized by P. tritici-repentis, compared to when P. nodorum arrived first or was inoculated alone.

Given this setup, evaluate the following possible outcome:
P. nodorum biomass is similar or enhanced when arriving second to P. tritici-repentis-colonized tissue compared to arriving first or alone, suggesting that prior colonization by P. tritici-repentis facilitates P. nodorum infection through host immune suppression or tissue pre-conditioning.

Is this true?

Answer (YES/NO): YES